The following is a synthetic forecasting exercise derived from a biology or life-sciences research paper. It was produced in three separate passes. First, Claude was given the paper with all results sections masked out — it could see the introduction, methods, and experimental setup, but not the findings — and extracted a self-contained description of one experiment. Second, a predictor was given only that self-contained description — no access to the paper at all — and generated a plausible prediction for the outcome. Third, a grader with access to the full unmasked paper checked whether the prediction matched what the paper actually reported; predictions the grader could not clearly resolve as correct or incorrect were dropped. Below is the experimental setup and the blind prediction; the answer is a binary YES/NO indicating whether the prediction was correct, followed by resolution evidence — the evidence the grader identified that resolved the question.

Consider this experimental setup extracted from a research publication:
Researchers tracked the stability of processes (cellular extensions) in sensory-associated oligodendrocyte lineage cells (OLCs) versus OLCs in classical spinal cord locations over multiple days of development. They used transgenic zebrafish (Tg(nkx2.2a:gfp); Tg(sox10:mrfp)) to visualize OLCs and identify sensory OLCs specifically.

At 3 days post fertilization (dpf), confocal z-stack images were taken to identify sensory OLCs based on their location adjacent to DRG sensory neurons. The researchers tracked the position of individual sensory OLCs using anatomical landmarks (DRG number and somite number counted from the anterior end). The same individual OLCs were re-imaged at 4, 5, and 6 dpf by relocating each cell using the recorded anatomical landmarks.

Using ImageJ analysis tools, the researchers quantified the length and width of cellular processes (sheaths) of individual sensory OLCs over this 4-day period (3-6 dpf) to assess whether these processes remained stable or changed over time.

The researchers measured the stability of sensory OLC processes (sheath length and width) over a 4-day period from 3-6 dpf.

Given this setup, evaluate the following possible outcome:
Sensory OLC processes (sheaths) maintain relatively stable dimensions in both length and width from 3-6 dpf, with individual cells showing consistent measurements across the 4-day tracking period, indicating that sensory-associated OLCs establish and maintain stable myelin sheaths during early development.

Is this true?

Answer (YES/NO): YES